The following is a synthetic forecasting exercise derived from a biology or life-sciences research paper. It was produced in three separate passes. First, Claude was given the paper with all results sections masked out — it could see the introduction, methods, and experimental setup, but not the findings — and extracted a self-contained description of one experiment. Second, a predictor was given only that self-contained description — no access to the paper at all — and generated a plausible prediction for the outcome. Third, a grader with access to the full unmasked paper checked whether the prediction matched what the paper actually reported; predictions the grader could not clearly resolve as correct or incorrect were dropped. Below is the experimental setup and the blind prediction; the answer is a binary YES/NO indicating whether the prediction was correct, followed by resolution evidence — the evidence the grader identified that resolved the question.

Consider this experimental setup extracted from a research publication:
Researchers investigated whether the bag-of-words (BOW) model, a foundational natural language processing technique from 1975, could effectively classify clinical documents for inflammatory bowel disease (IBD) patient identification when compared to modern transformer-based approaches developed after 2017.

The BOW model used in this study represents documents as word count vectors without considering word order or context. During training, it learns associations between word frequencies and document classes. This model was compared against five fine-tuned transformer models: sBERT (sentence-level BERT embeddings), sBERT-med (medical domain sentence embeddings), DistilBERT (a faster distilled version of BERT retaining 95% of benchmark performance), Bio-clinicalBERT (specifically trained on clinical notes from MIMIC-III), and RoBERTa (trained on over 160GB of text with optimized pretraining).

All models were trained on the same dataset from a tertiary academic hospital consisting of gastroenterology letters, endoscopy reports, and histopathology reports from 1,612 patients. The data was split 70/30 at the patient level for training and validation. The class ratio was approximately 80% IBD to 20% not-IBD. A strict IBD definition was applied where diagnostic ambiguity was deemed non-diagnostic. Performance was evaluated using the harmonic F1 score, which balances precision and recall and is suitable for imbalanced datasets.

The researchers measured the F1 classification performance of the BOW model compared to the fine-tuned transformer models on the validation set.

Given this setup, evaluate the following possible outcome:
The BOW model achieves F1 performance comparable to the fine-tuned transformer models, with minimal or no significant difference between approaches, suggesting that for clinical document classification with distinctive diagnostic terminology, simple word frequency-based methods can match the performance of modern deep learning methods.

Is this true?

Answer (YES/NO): YES